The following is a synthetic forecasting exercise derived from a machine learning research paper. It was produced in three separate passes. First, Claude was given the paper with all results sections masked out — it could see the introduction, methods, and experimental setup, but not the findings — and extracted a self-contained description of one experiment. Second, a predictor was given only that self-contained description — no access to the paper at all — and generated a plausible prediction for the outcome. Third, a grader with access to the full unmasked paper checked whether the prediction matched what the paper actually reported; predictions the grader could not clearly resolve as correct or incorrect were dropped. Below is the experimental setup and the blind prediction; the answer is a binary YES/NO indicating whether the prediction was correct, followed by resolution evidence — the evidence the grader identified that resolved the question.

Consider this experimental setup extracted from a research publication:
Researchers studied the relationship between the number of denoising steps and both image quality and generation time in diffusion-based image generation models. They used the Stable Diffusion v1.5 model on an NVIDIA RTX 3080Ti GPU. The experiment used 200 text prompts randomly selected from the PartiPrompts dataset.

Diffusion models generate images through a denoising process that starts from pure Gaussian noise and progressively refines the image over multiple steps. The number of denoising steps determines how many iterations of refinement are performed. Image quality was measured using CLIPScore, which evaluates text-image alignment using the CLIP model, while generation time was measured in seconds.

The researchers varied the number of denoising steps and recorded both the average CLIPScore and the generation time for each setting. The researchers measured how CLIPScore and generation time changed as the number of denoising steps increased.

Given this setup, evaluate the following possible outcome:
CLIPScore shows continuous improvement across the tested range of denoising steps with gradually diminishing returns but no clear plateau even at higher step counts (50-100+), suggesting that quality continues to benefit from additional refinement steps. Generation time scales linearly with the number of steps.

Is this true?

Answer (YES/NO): NO